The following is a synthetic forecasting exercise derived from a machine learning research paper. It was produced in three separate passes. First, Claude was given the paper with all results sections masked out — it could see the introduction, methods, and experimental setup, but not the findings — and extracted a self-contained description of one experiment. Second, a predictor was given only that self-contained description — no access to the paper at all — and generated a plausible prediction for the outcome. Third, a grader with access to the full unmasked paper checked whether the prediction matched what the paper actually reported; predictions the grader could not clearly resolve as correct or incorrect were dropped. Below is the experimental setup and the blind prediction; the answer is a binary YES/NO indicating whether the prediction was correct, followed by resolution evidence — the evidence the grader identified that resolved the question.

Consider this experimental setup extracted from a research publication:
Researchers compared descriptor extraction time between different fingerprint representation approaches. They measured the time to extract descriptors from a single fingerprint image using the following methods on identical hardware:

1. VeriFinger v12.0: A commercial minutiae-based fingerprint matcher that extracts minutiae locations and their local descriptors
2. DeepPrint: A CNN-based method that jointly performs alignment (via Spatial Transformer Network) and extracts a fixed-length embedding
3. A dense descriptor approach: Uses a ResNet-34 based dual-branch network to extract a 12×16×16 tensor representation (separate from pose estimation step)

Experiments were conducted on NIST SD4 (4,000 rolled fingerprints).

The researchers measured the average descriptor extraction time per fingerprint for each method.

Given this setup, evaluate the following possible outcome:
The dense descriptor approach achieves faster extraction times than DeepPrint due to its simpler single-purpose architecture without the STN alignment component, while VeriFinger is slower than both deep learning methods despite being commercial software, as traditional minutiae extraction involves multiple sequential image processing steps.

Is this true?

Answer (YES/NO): YES